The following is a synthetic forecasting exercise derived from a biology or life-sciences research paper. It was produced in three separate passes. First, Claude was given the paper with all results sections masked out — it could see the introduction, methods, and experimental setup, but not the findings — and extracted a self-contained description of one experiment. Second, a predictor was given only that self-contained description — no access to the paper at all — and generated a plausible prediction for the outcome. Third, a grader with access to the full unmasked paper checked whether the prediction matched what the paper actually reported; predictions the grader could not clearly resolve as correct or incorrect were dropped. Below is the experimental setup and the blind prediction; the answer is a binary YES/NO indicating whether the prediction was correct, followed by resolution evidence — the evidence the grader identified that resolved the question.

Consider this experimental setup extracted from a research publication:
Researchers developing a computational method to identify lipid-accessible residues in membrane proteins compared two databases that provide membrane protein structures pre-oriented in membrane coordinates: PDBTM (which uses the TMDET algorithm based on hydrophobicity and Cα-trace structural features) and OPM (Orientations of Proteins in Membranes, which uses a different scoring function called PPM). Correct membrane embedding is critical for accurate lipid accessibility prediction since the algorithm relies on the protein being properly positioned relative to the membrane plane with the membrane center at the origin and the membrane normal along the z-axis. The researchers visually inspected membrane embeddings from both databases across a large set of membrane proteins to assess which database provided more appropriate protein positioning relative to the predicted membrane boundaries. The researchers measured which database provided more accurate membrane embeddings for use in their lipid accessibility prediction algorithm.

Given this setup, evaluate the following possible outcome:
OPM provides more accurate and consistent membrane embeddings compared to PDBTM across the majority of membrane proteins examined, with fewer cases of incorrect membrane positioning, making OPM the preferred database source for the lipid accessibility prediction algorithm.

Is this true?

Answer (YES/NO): NO